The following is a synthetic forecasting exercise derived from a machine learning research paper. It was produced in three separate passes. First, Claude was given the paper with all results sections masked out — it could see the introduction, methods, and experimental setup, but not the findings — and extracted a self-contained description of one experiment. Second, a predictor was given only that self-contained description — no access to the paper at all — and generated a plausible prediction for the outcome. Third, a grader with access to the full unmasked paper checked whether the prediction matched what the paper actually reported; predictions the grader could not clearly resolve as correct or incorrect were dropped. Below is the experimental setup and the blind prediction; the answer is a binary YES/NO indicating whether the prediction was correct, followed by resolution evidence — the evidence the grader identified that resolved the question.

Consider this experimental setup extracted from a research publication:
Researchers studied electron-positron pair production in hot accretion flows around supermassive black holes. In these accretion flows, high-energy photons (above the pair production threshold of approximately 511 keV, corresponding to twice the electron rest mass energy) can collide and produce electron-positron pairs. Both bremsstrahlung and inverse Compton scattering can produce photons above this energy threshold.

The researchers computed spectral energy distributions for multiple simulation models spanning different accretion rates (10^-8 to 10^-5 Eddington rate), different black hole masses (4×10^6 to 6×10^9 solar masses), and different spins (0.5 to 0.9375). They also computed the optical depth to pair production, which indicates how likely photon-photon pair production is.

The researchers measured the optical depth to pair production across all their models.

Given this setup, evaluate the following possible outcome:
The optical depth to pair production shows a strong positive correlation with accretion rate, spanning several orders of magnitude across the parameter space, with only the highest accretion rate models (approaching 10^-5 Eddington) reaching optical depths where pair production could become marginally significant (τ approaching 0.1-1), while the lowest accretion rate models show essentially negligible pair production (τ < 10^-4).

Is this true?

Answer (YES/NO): NO